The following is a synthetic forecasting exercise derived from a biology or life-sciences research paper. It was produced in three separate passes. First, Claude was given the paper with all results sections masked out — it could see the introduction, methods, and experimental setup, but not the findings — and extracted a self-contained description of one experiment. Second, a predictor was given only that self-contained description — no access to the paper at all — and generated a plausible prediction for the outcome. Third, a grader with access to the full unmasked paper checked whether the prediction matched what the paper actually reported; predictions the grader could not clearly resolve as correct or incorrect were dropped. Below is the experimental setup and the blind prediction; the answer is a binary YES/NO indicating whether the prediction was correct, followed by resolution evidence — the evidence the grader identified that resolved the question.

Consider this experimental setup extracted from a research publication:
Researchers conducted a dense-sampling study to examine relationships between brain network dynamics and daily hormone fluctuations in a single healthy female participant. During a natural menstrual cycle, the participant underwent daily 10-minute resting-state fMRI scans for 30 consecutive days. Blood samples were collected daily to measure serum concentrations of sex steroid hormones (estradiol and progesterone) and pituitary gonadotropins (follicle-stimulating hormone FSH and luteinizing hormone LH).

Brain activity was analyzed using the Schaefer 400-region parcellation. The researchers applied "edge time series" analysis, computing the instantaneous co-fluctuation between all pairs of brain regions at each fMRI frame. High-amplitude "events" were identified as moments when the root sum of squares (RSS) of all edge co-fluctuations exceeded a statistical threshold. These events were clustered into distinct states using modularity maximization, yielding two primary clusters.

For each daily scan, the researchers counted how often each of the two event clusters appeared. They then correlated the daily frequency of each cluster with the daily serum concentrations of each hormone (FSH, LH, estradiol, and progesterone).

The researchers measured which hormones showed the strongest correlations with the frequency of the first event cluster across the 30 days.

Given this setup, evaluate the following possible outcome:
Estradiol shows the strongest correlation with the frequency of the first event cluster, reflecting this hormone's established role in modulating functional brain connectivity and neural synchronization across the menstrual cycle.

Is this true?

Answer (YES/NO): NO